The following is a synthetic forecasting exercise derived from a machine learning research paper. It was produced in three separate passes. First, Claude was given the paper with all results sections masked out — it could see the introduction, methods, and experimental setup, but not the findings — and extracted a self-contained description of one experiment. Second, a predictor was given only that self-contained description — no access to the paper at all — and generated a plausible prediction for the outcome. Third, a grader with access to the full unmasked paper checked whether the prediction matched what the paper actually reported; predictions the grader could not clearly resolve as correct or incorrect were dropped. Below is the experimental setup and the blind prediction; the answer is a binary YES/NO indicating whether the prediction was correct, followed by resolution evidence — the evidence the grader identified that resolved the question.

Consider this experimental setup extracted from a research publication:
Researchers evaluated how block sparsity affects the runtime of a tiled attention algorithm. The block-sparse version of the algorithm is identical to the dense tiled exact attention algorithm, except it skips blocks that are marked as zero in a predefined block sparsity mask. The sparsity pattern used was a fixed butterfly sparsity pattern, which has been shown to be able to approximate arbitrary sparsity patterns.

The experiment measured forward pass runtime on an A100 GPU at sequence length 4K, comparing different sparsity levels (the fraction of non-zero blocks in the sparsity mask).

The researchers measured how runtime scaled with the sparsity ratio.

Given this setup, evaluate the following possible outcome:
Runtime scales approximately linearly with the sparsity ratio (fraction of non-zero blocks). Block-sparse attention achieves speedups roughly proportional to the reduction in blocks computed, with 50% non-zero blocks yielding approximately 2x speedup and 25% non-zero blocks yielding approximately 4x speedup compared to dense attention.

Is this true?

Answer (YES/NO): YES